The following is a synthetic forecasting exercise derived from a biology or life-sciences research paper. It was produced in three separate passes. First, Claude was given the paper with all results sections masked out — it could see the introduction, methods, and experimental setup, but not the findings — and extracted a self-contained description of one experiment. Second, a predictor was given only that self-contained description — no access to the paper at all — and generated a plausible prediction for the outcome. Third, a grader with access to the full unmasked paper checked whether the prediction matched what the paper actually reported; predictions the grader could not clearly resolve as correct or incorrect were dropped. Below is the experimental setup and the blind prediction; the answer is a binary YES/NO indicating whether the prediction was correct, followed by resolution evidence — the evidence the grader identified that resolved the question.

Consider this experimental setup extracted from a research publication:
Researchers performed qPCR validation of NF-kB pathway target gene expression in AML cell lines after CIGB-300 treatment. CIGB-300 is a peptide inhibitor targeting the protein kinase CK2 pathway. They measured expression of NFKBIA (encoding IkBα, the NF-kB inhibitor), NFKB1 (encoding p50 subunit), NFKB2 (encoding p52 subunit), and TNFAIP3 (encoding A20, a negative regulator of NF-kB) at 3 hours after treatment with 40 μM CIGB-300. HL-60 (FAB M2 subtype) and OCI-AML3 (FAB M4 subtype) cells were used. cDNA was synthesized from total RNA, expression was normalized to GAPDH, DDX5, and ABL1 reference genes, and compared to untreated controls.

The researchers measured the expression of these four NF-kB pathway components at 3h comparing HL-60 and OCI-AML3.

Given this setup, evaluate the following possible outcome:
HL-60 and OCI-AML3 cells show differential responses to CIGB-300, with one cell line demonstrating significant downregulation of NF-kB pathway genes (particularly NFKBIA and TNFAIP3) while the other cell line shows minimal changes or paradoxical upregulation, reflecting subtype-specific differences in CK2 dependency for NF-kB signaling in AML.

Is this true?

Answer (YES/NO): NO